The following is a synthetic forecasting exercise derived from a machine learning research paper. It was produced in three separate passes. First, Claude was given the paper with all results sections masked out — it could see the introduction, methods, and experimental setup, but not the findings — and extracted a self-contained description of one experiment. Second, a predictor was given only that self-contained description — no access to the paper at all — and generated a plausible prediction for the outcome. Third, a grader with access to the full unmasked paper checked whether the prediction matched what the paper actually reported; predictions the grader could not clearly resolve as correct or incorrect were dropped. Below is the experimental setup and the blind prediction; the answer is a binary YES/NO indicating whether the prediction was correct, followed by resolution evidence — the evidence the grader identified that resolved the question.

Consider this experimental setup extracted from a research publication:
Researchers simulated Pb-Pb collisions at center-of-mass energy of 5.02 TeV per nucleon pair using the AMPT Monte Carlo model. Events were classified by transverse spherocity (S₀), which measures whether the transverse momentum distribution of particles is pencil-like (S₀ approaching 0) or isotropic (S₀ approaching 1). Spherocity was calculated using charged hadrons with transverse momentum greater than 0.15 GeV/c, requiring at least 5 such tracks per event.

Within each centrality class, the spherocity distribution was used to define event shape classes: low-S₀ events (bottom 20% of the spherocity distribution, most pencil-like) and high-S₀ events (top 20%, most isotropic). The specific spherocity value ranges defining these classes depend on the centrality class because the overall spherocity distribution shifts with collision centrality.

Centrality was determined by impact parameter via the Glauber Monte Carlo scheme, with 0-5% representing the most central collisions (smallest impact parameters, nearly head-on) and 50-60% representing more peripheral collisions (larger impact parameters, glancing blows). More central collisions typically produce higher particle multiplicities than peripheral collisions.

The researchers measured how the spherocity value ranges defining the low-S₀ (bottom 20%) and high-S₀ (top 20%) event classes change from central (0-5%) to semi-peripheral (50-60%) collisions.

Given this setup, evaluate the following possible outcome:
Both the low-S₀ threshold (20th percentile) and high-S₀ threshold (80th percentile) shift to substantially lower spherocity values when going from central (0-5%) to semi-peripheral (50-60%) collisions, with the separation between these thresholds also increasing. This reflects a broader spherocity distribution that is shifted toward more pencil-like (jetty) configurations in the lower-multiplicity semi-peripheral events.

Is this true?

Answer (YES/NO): YES